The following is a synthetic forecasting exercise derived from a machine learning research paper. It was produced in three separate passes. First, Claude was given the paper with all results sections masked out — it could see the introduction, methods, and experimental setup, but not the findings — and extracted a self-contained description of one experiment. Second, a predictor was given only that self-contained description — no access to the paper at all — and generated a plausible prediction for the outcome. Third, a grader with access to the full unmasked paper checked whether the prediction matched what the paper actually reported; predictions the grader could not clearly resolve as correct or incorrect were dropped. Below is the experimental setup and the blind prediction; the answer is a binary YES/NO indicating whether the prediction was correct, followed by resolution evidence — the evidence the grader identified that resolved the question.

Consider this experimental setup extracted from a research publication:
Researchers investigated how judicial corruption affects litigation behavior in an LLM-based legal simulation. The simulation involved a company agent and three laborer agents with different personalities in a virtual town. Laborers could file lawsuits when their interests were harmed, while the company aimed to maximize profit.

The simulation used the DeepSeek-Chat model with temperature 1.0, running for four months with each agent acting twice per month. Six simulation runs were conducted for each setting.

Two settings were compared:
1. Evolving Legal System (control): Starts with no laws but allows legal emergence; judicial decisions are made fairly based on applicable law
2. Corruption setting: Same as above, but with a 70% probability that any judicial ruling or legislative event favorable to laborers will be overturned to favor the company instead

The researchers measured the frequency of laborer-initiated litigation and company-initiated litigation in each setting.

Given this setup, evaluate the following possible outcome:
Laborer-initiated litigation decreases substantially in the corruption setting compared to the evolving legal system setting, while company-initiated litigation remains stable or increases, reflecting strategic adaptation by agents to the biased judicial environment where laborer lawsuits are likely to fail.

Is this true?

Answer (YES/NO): YES